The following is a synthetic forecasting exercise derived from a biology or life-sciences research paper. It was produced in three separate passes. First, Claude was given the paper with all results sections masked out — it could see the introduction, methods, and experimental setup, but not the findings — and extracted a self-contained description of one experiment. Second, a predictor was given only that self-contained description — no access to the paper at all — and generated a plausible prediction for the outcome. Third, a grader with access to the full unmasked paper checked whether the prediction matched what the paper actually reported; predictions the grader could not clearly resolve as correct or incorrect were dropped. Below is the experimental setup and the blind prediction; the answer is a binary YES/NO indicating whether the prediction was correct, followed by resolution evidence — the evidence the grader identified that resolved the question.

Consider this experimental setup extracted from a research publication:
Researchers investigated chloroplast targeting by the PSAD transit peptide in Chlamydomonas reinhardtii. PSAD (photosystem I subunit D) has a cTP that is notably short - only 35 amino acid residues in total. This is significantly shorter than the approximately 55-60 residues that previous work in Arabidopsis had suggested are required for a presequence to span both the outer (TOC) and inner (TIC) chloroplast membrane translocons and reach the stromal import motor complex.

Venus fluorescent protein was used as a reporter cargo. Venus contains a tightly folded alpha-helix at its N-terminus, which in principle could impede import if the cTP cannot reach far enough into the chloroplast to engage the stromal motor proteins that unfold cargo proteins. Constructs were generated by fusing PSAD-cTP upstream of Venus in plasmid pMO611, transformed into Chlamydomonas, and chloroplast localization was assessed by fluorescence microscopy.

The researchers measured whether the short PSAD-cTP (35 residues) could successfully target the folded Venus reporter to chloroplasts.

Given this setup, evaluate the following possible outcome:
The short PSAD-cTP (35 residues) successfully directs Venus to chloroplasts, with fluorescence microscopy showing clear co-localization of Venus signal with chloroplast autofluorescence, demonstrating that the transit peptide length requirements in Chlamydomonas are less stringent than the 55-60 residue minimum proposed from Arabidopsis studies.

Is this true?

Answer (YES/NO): YES